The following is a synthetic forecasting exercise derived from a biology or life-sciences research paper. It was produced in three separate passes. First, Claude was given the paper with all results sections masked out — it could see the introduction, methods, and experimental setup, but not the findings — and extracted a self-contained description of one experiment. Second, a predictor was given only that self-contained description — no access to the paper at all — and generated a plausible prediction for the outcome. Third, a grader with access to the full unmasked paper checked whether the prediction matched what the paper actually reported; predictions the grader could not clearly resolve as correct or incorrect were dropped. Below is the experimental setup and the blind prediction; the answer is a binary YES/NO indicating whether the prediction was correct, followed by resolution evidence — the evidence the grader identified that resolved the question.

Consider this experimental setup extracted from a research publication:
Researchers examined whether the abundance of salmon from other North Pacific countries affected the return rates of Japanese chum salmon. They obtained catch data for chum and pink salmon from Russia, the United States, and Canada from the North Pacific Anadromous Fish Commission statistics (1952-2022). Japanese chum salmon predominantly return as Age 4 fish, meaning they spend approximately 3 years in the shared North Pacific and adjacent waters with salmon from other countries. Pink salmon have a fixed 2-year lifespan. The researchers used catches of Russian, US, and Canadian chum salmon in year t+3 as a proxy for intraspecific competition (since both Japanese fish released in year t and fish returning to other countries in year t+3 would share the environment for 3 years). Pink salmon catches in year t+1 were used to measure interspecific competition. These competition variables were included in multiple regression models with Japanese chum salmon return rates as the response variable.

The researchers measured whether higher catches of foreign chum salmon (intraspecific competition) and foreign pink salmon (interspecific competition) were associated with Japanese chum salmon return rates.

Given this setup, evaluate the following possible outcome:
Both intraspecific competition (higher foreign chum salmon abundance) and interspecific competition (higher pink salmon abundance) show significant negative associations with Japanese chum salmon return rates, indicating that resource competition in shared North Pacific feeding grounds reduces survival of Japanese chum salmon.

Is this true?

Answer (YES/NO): NO